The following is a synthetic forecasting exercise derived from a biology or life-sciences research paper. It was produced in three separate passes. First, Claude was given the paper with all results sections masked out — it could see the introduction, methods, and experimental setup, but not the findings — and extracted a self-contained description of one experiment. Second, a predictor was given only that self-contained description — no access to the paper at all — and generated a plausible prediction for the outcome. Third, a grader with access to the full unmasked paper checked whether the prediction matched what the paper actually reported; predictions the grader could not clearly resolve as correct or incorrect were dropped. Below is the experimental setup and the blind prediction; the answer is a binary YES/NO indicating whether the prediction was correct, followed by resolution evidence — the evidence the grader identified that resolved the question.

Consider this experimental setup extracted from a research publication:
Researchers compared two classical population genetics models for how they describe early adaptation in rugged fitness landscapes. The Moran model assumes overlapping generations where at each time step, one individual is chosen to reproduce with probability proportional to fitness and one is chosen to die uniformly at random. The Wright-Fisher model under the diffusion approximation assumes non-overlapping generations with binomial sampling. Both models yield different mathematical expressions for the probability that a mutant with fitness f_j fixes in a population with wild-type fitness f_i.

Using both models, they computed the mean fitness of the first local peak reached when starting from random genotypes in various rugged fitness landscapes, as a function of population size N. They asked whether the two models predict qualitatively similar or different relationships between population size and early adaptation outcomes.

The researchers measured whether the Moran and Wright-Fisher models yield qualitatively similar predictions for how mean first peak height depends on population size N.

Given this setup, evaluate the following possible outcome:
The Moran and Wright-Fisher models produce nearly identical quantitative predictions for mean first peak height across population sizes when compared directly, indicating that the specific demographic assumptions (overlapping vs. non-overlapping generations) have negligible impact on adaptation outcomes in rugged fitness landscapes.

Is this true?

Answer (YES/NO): NO